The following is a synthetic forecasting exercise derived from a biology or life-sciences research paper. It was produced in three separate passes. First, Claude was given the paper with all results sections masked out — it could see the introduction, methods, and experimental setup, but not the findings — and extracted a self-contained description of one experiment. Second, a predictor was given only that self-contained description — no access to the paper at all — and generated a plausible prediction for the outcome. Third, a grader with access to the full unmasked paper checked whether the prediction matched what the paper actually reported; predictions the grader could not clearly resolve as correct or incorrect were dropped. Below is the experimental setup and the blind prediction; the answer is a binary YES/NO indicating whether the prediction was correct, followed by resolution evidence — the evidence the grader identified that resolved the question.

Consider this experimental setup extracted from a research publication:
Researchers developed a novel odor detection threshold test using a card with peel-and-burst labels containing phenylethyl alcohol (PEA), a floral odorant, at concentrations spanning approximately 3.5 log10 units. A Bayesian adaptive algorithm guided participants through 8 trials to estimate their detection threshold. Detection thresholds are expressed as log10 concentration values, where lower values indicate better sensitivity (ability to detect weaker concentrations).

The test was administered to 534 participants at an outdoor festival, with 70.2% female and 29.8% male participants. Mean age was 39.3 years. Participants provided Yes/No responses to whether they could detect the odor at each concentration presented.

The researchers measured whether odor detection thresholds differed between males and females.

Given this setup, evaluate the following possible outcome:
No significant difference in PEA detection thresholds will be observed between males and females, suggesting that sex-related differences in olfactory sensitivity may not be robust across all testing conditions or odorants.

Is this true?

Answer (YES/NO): NO